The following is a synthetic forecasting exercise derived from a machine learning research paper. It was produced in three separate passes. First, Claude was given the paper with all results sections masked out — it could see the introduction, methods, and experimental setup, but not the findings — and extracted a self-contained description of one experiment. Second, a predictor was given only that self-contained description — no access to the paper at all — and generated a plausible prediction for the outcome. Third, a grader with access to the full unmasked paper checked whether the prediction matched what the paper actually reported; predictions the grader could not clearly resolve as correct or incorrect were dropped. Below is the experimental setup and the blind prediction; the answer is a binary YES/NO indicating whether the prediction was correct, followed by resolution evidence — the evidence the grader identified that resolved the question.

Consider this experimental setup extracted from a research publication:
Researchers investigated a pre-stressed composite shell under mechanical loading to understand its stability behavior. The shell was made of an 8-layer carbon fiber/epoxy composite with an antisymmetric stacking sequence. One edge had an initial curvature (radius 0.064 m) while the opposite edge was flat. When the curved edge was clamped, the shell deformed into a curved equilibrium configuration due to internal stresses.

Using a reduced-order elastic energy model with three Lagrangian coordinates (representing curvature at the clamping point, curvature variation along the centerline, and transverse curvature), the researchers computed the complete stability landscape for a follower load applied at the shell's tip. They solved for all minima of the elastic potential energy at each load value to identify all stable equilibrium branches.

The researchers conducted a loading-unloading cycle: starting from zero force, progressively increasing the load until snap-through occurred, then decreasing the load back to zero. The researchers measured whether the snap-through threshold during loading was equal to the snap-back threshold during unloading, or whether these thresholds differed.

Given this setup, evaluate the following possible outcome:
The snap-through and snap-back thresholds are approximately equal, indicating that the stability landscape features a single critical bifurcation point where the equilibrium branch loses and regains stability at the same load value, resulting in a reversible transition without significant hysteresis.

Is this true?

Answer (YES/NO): NO